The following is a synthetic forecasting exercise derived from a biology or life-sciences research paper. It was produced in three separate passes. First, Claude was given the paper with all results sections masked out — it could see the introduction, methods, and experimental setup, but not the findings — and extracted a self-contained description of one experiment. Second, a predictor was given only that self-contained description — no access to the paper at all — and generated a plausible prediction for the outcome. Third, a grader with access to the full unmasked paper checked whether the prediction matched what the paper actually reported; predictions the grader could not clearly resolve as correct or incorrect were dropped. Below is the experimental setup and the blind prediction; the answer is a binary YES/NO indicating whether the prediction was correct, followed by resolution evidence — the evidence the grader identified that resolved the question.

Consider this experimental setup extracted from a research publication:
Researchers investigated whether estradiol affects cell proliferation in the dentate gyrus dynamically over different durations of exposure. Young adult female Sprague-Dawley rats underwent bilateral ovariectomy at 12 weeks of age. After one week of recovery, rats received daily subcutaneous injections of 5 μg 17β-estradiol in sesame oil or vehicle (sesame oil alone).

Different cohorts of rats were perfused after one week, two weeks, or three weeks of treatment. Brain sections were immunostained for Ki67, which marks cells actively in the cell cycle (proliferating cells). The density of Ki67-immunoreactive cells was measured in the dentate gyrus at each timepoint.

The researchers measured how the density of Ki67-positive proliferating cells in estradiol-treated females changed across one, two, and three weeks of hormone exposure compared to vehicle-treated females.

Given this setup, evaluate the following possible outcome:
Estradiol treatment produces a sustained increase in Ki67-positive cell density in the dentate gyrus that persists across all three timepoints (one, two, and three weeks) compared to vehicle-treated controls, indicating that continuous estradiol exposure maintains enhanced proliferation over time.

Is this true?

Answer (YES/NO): NO